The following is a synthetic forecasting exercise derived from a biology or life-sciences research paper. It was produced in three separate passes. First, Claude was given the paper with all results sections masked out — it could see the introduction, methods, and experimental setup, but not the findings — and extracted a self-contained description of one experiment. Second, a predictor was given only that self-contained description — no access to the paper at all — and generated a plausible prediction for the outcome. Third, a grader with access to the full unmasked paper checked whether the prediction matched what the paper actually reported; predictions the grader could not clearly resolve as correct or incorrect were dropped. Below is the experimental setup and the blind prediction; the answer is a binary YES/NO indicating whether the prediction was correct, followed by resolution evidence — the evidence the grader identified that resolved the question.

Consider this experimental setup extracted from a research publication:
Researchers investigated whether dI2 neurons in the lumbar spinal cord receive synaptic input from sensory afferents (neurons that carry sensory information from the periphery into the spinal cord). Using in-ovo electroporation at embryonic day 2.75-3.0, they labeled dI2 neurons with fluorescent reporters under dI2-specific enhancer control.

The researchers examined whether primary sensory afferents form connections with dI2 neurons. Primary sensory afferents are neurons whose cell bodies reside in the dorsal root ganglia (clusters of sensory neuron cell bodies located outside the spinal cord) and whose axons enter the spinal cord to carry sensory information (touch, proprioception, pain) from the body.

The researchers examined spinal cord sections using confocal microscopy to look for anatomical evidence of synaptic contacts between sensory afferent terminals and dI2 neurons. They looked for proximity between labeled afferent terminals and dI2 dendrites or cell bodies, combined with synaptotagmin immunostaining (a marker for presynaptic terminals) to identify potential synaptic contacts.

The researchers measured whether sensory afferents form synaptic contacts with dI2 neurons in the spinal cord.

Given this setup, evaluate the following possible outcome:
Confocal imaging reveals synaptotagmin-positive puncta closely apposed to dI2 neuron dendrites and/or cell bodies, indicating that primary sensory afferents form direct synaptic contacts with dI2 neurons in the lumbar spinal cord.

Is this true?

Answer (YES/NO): NO